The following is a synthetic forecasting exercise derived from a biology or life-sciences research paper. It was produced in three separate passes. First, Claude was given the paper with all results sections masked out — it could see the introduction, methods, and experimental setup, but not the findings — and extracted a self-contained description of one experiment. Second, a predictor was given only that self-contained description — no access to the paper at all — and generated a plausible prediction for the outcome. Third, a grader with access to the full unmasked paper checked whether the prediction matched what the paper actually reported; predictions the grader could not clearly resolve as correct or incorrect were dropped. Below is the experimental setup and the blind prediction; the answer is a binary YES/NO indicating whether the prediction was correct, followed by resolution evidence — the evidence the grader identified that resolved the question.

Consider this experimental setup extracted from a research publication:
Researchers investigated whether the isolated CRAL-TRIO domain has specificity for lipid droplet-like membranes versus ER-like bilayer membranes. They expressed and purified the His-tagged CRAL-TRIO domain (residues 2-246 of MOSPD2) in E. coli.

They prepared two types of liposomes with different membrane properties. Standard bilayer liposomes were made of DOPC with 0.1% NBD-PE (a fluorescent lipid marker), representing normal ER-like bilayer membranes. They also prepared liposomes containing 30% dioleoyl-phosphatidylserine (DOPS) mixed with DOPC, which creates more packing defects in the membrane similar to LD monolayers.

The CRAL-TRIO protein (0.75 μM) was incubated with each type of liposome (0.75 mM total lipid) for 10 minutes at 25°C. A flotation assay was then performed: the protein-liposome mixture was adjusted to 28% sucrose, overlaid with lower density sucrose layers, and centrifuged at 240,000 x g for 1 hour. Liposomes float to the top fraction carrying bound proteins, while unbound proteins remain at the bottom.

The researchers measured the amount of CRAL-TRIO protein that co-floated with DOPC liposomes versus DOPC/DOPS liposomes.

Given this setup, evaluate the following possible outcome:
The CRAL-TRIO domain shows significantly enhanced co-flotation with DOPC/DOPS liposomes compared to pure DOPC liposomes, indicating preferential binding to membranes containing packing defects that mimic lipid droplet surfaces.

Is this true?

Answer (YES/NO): NO